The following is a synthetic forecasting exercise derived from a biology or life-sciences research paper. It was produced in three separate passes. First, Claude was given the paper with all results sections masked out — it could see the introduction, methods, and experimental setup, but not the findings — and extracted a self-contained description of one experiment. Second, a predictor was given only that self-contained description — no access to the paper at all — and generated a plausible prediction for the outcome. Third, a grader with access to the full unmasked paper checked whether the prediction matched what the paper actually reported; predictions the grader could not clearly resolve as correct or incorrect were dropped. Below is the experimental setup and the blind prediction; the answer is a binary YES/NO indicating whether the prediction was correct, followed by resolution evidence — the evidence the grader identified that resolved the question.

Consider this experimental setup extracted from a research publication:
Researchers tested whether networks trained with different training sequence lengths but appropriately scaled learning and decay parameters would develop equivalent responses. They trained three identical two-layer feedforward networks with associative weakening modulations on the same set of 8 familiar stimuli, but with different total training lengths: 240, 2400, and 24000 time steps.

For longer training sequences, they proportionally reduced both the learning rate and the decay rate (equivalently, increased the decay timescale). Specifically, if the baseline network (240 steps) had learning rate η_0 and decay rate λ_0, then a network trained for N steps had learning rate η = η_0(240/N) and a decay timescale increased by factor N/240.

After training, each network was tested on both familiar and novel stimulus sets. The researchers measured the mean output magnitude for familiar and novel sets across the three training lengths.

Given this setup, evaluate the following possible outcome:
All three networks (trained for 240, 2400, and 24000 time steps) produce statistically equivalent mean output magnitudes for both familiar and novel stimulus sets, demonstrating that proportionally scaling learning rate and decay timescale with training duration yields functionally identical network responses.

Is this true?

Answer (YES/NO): YES